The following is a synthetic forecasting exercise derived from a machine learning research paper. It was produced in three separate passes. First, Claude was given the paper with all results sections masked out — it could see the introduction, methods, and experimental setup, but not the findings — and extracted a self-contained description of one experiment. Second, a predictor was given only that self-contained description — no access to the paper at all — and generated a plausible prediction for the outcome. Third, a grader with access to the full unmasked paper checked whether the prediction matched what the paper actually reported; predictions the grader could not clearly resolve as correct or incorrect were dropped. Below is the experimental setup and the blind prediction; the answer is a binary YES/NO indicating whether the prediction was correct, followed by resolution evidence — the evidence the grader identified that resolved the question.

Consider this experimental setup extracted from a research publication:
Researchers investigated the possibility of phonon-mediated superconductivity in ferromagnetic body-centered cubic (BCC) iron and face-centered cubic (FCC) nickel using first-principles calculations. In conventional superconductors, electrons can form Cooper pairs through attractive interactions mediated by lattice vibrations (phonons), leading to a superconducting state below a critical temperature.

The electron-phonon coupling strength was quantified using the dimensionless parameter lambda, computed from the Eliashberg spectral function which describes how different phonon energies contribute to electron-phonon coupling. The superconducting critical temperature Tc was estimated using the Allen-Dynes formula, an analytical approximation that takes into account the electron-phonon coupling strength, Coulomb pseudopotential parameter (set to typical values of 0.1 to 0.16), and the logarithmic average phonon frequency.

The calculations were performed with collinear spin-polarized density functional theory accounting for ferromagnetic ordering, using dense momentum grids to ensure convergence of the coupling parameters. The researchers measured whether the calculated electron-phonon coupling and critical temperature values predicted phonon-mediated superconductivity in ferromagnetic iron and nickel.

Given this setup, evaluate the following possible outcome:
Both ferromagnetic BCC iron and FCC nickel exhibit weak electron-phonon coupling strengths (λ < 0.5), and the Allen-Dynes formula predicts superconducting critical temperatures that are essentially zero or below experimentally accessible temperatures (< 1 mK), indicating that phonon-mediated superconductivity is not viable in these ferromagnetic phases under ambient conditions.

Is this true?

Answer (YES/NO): NO